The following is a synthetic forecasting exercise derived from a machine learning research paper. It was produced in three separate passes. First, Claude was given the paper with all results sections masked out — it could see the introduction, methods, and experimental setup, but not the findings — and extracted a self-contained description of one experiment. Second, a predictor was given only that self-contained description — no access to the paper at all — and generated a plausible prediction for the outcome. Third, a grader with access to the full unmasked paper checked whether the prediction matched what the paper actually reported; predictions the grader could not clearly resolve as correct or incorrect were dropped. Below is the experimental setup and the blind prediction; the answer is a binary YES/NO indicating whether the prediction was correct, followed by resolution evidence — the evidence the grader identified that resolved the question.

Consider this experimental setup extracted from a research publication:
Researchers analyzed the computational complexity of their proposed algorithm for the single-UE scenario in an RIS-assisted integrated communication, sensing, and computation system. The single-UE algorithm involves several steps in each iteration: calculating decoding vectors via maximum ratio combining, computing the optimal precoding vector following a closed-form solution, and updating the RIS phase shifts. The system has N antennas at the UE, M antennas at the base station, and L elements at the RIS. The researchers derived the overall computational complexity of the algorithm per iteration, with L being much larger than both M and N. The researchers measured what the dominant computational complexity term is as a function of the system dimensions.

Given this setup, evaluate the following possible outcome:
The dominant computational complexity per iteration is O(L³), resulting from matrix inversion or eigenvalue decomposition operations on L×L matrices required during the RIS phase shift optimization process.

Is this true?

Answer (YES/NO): NO